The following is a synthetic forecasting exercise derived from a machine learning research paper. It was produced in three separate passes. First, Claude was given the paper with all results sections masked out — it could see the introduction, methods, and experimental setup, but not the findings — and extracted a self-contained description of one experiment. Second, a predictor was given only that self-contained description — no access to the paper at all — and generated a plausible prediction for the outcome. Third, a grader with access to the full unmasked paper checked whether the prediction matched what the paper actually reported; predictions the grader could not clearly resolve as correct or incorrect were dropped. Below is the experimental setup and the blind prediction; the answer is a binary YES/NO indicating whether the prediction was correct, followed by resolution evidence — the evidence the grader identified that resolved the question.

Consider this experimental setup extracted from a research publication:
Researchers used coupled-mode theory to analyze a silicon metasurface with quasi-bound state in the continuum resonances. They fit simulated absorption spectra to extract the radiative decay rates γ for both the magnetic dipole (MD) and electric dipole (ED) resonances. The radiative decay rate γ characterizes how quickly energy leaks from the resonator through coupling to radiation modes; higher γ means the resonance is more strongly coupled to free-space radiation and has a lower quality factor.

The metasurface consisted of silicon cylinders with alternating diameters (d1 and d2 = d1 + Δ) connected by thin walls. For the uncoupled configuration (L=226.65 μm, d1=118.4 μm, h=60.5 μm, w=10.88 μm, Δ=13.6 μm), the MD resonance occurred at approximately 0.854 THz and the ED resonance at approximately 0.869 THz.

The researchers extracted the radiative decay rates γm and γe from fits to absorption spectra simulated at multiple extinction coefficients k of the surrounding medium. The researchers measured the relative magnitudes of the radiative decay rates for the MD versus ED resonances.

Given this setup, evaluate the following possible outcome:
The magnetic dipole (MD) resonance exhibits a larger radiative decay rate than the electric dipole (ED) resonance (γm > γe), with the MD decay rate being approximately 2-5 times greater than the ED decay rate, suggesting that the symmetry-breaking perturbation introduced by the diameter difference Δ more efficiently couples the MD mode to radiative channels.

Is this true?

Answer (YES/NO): NO